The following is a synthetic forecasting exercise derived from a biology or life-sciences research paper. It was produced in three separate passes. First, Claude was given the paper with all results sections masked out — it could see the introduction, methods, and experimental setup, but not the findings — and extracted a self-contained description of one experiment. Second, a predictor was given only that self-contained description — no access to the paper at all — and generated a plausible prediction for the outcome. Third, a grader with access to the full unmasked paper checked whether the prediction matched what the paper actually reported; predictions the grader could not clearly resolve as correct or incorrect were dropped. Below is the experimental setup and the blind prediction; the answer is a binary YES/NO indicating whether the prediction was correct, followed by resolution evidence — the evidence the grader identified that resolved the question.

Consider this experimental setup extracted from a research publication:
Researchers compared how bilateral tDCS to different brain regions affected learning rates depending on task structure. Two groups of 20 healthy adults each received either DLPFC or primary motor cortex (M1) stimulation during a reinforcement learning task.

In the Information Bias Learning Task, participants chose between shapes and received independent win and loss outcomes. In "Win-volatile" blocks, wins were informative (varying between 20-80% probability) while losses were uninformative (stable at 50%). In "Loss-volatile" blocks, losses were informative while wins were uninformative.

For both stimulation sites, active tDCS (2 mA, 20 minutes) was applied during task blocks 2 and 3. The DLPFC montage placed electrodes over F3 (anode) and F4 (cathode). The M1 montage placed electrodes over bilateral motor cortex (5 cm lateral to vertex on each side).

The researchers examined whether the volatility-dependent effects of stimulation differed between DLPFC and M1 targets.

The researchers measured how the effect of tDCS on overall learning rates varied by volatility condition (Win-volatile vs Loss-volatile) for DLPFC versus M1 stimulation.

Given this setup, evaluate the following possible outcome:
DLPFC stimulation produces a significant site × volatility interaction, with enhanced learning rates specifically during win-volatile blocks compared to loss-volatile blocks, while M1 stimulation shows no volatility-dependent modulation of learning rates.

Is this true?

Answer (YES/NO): NO